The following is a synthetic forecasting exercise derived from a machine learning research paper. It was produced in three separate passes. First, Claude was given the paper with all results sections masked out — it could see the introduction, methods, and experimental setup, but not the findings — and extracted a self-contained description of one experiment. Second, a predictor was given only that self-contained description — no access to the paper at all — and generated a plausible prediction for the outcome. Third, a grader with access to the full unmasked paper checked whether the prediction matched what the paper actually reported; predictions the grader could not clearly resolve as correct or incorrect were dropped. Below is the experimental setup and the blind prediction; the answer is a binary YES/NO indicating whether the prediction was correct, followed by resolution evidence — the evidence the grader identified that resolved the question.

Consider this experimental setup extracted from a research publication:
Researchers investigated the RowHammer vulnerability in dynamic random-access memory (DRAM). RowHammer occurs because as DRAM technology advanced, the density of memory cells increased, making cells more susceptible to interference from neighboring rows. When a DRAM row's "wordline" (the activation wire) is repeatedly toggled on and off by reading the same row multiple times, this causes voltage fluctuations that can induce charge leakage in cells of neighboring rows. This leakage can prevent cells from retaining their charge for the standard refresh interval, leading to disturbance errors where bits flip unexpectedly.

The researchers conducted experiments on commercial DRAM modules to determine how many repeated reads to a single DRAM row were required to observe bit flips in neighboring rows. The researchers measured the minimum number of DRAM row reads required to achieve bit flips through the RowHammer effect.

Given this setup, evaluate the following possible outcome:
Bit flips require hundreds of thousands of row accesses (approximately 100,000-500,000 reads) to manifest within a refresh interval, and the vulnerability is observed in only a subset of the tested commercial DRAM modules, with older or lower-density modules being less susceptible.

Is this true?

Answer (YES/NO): NO